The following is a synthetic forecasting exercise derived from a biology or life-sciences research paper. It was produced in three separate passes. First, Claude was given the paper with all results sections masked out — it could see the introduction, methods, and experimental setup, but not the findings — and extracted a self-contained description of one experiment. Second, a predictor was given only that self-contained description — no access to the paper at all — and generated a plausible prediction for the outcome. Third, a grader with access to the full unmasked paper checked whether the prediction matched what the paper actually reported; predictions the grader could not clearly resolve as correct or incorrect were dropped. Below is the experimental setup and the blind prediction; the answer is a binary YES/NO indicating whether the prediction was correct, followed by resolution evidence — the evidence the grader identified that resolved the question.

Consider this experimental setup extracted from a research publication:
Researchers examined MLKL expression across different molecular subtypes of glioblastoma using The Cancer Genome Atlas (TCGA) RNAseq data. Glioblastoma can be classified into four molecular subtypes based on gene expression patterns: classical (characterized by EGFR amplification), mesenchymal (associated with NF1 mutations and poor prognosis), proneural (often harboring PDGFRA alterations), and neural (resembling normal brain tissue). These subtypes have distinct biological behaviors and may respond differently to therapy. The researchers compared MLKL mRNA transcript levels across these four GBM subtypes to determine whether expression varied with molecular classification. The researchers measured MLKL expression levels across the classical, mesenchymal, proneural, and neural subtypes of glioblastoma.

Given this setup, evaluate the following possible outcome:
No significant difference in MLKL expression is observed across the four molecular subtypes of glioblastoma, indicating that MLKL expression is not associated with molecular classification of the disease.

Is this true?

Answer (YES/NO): NO